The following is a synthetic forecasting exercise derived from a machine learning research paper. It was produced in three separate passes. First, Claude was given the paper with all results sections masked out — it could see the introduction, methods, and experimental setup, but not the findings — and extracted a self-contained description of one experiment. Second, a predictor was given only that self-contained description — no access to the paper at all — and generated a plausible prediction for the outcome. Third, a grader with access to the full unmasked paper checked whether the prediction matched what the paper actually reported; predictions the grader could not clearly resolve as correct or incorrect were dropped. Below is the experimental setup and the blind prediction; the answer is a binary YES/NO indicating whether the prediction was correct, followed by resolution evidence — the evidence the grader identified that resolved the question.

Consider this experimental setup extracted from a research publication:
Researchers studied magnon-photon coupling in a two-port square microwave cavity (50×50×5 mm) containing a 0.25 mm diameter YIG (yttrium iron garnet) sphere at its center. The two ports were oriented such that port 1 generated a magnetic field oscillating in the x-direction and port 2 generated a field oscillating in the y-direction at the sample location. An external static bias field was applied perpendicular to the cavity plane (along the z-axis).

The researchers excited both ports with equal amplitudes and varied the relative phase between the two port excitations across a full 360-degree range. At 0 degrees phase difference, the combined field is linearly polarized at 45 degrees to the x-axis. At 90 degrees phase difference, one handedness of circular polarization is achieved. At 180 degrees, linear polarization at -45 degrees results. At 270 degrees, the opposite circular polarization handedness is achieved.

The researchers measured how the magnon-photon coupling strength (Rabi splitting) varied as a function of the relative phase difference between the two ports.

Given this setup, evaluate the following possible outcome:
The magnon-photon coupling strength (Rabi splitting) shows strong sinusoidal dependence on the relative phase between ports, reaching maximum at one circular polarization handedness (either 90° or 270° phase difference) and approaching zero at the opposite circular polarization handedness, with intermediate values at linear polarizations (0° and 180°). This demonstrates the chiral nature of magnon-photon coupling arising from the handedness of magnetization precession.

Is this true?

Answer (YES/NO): YES